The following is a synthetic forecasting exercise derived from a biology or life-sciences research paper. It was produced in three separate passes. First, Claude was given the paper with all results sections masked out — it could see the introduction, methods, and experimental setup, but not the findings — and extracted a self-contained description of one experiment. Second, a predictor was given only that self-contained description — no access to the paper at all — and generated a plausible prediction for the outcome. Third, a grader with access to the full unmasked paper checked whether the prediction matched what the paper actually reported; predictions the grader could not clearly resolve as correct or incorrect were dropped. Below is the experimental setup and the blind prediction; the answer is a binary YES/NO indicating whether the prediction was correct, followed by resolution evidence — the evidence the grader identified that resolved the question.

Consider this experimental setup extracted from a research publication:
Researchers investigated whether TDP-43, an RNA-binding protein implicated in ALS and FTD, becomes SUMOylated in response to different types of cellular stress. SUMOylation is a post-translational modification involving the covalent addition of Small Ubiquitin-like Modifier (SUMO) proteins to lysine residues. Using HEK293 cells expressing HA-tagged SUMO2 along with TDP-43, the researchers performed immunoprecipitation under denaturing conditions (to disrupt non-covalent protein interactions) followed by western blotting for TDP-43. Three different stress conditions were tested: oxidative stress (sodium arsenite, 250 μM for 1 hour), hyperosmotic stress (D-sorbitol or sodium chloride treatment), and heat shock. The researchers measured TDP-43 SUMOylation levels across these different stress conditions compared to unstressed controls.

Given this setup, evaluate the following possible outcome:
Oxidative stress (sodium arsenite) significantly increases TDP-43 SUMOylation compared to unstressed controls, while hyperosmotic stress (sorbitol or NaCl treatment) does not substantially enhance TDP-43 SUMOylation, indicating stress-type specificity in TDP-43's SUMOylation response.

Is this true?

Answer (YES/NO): YES